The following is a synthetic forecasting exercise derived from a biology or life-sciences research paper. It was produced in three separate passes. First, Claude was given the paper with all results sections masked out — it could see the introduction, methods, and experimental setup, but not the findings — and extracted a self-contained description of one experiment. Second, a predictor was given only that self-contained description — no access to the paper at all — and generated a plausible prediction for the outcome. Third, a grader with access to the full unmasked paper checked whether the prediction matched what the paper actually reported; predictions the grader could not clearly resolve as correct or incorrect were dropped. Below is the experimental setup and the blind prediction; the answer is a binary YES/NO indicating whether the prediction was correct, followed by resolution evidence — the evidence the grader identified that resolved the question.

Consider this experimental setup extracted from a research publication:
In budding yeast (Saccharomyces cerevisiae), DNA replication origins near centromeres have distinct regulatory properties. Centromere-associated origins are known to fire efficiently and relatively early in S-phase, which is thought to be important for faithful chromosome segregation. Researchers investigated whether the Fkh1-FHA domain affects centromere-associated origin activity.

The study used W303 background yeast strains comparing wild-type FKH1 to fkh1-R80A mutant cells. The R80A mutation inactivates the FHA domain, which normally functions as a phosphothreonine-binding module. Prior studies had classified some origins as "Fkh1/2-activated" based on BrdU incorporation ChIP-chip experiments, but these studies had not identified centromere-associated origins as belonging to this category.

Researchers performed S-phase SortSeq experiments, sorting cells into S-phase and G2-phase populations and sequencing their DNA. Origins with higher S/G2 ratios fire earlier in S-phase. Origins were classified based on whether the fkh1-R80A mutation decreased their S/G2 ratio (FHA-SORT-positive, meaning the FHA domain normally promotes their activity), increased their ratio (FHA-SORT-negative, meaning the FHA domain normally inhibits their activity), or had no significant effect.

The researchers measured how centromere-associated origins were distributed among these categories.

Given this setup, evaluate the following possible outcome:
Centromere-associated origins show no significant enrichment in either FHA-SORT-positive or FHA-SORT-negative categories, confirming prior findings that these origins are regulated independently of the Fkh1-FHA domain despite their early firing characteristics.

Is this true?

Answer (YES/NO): NO